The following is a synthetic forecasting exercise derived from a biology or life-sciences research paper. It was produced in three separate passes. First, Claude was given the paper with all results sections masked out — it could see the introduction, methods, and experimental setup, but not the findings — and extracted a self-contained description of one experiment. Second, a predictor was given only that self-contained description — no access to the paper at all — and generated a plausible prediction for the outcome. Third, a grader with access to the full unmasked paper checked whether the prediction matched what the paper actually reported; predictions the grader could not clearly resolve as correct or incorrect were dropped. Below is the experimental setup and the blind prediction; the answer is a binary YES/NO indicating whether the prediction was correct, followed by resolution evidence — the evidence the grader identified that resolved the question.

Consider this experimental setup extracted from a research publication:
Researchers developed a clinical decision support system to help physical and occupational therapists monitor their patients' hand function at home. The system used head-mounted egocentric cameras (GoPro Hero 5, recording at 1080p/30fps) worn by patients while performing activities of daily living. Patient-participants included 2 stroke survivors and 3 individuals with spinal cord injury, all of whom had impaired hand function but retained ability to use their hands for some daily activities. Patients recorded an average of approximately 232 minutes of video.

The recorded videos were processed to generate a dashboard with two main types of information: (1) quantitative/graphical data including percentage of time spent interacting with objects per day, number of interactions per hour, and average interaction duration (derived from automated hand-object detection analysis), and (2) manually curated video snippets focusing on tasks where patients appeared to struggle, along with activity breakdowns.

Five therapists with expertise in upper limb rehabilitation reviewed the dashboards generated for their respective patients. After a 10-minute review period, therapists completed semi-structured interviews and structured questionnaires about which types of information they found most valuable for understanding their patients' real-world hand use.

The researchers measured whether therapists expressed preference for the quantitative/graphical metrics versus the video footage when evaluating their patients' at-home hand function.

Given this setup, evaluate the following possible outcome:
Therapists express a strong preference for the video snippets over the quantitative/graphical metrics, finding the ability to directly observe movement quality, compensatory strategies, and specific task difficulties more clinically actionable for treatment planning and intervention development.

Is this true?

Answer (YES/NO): YES